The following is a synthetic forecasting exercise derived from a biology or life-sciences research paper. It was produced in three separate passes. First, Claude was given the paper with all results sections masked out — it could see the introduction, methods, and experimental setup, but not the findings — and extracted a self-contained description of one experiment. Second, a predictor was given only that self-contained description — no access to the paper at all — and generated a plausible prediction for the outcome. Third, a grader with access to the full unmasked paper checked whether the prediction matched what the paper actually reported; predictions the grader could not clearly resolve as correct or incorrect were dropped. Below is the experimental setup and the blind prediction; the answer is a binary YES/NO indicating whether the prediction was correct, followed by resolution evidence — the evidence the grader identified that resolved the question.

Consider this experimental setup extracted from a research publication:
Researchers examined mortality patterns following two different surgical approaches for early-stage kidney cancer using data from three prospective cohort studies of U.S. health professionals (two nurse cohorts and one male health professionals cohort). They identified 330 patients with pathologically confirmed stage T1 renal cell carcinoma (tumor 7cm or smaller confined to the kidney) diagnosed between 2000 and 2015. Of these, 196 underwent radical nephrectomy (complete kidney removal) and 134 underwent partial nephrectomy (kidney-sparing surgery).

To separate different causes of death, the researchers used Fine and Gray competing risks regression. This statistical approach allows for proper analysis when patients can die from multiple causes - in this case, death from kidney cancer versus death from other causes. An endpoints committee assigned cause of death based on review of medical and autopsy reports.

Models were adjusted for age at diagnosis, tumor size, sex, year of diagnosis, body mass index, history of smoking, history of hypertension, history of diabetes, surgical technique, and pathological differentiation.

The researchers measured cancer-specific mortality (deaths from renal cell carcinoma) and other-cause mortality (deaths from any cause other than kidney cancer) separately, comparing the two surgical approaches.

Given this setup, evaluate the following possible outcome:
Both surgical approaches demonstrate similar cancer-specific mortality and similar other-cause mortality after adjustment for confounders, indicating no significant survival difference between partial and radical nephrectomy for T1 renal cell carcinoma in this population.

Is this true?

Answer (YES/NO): YES